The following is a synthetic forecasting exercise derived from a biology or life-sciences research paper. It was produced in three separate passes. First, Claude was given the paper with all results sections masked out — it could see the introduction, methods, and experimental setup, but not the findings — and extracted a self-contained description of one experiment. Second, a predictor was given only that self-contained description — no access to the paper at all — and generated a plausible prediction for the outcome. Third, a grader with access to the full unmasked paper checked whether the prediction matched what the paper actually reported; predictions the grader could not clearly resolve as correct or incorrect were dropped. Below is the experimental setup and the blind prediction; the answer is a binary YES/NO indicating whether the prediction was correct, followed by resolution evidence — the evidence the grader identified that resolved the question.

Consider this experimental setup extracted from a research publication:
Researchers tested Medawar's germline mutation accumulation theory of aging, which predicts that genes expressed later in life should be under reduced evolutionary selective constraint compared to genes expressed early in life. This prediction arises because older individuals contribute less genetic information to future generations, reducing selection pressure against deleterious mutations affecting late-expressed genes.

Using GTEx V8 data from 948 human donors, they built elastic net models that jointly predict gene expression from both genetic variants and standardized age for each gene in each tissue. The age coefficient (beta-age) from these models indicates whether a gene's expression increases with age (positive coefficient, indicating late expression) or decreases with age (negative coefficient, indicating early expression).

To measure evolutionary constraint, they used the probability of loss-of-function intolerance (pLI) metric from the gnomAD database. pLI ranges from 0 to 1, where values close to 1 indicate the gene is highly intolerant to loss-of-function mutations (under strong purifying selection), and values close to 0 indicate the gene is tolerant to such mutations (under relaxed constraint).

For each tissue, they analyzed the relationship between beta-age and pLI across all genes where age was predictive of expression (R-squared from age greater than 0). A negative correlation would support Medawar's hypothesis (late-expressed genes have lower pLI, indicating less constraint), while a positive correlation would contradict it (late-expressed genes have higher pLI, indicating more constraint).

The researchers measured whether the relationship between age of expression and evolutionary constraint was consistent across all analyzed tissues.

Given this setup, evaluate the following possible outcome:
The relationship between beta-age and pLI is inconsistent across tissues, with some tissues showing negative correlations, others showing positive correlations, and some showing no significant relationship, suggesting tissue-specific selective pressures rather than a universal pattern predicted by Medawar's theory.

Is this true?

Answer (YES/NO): NO